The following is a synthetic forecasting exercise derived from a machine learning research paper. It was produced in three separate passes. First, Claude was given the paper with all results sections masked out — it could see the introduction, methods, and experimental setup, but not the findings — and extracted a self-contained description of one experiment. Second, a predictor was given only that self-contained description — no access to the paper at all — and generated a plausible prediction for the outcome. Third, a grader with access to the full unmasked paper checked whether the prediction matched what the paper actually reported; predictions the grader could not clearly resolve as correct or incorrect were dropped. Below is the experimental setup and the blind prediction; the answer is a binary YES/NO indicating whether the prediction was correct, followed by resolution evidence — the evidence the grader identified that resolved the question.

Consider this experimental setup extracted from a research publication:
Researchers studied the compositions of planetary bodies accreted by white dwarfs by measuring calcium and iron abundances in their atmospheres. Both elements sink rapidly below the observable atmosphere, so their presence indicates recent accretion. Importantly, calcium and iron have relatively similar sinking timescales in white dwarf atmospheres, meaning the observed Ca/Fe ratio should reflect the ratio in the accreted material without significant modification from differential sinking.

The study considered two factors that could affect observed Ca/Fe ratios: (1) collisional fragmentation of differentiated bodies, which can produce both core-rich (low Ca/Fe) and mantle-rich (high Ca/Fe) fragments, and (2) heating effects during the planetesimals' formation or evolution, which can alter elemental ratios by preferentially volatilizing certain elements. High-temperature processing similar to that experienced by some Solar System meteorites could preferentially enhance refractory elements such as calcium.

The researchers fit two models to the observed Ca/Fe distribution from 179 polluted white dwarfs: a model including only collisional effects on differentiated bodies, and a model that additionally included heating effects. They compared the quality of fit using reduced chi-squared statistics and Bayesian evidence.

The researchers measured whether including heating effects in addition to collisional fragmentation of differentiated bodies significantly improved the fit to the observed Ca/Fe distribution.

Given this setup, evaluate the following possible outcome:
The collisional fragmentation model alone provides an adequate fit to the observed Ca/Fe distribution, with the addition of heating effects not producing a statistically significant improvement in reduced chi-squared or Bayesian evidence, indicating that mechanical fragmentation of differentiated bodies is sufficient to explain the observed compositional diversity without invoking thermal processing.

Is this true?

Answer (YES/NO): NO